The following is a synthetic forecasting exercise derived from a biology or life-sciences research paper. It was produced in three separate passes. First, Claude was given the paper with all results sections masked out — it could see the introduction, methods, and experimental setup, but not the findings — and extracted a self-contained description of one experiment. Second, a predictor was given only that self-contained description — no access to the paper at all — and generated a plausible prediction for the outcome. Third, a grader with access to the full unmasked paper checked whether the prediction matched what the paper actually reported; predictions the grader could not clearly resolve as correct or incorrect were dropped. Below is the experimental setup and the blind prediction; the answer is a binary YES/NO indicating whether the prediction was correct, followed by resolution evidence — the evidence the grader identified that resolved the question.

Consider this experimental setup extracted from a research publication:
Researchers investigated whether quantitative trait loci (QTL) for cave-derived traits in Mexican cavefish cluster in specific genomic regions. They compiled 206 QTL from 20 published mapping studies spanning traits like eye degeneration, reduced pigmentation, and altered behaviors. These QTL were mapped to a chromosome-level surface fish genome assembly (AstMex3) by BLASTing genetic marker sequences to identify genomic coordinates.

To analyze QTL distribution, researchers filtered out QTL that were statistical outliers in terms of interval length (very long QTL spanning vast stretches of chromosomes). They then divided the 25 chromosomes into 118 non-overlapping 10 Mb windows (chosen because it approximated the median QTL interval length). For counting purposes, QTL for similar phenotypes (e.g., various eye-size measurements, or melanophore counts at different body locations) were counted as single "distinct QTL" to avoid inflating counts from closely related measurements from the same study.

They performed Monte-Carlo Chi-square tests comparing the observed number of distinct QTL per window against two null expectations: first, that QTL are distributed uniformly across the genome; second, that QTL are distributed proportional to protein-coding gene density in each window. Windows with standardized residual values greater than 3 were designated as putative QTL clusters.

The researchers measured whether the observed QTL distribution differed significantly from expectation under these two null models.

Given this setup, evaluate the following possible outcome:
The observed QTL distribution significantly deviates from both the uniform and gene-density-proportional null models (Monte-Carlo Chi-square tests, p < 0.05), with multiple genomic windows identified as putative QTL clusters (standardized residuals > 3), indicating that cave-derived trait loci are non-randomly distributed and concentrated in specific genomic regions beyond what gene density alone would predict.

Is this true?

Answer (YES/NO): YES